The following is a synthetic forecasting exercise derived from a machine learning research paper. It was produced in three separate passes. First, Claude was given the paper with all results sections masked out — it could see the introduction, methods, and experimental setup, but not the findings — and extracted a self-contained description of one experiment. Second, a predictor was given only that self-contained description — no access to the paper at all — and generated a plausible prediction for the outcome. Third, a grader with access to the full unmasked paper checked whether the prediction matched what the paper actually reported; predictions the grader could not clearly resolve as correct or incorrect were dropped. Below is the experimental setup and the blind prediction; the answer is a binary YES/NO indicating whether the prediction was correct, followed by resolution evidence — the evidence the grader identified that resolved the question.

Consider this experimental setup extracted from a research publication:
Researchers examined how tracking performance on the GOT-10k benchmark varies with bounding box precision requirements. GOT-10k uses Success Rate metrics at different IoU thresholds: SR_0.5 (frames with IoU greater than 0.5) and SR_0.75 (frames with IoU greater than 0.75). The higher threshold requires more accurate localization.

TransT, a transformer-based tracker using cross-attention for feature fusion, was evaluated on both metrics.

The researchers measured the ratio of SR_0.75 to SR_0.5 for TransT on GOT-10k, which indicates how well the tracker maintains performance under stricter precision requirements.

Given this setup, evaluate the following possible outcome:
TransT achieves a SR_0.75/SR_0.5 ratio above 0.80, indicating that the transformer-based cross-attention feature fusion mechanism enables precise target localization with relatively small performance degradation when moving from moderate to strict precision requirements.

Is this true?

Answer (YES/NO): NO